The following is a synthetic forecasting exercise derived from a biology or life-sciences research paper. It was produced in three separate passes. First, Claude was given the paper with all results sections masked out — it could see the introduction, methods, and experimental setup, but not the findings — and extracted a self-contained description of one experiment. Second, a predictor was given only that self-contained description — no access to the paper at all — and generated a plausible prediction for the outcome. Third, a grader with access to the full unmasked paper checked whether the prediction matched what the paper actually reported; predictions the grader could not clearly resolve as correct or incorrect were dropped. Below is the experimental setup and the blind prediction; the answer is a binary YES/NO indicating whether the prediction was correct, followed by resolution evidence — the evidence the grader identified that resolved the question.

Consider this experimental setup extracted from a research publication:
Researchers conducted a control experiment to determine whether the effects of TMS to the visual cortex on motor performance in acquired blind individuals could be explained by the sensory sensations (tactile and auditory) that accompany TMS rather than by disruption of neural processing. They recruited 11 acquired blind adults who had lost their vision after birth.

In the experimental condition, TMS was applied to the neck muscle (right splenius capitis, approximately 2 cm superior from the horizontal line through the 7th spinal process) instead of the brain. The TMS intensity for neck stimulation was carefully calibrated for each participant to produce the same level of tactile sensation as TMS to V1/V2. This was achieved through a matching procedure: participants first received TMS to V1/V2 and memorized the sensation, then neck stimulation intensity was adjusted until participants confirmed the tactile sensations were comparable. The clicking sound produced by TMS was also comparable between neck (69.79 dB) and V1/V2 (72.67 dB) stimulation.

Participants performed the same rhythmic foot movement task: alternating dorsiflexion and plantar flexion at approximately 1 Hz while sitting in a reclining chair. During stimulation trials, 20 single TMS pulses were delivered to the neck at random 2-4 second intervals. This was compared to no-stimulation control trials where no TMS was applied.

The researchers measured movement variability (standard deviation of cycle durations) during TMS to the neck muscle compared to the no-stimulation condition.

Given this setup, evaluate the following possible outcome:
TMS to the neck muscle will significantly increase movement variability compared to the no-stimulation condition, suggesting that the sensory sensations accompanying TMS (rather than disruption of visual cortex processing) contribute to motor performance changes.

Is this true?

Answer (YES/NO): NO